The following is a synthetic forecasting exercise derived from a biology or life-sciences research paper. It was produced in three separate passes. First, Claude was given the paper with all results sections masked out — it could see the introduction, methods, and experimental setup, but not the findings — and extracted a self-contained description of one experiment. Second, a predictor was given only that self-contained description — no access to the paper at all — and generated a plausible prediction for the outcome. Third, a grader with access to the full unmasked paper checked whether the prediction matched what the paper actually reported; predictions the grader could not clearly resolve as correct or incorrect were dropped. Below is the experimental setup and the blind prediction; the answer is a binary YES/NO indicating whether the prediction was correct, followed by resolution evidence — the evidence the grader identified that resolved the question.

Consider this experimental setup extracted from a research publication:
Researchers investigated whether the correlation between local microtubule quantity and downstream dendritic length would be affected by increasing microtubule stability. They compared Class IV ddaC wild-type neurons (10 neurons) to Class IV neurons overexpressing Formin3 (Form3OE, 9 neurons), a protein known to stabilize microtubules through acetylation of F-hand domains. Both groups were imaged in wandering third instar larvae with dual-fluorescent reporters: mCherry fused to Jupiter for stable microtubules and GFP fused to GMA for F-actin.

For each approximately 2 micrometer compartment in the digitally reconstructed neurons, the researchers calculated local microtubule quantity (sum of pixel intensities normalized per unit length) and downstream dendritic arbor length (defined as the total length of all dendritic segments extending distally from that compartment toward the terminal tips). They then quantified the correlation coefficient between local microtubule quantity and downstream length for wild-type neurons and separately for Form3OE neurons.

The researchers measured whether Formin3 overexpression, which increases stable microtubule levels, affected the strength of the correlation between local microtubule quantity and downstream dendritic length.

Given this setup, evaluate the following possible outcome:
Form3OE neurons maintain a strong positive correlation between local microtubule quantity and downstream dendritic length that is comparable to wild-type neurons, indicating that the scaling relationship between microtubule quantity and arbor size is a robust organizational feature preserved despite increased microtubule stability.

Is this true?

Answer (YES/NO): NO